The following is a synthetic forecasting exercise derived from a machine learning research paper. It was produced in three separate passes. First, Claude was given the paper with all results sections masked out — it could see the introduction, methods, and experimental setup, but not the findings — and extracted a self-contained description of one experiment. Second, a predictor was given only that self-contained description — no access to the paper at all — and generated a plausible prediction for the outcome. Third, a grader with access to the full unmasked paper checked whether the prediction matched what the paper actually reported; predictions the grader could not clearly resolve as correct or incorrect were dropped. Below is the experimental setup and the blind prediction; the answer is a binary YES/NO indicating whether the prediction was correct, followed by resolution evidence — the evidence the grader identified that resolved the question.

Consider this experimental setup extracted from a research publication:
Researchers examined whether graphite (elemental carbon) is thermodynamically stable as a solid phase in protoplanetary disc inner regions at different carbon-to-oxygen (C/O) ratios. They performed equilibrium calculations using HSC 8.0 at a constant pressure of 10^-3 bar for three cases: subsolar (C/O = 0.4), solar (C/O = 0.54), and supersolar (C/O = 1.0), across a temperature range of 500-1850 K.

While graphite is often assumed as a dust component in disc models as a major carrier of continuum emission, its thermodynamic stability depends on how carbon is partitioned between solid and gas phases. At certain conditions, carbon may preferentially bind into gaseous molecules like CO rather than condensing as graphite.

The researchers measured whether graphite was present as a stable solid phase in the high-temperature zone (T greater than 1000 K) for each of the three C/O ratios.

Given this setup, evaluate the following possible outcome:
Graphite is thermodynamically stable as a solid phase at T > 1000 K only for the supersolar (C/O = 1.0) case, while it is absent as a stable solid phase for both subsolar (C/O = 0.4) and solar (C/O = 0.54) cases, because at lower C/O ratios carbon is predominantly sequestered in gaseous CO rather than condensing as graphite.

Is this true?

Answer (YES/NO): YES